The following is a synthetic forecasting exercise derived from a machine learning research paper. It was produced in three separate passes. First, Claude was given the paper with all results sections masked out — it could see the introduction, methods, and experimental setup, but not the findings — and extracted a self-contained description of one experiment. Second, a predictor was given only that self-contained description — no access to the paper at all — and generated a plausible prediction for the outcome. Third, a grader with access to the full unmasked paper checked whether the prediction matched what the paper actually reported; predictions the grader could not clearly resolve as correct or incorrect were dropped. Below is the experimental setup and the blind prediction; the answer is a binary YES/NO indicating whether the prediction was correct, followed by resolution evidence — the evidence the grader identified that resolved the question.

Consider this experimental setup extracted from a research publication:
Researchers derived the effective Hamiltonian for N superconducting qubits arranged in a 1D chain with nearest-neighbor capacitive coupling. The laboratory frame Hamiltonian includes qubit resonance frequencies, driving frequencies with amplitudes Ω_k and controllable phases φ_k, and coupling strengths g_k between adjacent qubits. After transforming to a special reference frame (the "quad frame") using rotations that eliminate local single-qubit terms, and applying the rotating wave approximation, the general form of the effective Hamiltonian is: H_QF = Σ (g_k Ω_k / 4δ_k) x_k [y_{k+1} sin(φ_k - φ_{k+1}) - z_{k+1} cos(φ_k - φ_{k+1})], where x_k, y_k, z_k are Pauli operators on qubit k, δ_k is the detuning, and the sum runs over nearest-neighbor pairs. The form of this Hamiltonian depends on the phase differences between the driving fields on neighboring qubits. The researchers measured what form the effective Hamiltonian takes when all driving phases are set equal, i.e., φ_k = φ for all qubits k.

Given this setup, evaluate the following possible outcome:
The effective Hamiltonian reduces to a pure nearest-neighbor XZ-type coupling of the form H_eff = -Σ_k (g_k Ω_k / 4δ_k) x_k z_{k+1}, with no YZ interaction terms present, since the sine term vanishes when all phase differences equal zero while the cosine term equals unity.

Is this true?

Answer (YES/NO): YES